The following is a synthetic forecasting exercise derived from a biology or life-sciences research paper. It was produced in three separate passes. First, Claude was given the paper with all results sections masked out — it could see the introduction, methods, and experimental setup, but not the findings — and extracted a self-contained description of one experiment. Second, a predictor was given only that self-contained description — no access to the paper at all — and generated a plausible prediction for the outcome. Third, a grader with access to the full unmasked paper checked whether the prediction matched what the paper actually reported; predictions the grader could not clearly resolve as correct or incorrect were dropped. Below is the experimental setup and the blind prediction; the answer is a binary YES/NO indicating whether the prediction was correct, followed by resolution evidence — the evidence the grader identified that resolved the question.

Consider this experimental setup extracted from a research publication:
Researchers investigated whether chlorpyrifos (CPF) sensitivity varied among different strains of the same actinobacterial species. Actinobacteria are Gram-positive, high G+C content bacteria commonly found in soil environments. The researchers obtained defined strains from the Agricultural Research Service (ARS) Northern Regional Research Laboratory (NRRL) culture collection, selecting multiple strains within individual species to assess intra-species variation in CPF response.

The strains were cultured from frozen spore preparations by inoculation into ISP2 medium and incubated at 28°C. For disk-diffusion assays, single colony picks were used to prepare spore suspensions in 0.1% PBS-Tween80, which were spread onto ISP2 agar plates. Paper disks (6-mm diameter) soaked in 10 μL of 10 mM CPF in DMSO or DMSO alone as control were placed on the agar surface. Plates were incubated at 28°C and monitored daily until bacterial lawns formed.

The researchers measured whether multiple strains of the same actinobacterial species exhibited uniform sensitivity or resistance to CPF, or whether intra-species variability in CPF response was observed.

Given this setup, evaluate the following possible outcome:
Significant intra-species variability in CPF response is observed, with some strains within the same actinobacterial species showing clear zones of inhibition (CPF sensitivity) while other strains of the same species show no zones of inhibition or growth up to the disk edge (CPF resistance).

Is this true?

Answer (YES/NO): YES